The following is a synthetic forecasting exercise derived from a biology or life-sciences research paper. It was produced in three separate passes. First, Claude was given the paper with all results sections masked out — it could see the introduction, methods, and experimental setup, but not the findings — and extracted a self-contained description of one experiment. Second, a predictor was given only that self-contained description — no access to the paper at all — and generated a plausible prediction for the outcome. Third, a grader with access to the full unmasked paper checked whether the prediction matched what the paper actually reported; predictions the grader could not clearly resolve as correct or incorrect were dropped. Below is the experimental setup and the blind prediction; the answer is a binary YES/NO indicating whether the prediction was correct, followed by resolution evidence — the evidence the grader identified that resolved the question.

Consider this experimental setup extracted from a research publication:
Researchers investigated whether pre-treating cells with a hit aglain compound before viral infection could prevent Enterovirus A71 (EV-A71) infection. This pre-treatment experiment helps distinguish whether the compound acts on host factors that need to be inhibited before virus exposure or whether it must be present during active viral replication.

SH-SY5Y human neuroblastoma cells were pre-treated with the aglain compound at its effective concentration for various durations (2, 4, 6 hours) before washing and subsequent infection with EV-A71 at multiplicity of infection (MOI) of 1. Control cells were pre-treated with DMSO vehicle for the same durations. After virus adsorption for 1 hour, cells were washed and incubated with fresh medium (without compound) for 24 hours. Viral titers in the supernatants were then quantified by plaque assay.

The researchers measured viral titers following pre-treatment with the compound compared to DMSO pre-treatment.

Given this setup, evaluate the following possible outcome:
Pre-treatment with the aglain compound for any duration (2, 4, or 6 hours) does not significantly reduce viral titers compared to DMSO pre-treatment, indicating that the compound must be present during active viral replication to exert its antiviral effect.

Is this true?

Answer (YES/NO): YES